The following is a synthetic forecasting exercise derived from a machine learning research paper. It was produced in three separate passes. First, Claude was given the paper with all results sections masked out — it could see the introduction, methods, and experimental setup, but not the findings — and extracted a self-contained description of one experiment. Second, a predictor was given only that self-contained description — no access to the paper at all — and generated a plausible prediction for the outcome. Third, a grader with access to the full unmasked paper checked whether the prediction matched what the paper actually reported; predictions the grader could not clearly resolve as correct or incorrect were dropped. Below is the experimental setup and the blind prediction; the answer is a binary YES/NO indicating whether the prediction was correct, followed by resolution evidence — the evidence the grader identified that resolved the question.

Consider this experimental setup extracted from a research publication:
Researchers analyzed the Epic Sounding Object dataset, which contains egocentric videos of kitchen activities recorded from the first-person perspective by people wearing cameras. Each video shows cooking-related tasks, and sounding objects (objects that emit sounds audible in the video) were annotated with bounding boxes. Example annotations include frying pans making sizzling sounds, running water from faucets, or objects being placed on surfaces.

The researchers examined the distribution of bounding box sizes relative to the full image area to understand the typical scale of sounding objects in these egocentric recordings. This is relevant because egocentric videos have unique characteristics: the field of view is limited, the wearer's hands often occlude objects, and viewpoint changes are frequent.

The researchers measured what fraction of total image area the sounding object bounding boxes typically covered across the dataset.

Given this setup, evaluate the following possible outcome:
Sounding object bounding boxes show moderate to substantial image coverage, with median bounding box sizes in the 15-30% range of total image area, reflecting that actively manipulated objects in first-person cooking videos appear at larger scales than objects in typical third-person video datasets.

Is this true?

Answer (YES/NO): NO